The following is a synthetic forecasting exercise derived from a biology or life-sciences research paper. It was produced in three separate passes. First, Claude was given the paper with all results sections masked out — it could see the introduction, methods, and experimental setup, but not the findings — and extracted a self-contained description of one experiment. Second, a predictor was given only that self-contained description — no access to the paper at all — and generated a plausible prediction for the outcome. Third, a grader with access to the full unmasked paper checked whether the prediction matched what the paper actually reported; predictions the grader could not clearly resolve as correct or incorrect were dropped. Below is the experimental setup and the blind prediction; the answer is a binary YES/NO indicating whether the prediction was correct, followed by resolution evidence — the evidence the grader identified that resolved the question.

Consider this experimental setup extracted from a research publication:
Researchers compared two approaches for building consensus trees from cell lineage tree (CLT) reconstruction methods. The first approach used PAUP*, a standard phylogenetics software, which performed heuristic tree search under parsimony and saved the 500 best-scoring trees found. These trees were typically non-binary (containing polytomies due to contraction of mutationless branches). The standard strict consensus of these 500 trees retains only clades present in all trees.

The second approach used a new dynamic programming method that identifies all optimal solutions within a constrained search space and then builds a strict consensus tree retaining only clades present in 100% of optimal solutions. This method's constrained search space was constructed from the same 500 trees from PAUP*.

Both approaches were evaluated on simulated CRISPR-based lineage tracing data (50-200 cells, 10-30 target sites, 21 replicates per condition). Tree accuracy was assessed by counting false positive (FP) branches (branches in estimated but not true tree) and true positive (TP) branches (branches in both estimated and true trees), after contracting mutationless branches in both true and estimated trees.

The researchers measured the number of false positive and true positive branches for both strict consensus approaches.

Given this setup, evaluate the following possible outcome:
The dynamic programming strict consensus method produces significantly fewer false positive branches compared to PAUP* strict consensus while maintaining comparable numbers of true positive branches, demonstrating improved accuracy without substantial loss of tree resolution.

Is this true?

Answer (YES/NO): NO